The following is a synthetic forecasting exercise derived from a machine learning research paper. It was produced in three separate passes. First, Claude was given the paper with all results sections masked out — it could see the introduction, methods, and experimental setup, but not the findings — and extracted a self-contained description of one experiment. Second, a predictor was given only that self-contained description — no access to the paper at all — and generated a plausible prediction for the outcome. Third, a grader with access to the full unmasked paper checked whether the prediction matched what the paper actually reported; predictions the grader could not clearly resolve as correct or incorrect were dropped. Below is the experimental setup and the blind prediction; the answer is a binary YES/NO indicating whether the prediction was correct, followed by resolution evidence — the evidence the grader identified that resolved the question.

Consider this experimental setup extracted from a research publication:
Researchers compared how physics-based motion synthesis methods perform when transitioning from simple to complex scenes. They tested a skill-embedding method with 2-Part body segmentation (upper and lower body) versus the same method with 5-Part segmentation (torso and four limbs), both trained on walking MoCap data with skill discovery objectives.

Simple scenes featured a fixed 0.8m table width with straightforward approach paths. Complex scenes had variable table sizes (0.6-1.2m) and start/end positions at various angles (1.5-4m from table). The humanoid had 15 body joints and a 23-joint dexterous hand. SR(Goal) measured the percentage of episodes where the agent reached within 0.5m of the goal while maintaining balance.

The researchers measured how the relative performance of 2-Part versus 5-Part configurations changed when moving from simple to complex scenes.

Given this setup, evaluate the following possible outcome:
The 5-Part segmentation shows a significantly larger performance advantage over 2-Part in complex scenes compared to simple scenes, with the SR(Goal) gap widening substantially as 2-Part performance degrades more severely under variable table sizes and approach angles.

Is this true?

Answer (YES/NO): YES